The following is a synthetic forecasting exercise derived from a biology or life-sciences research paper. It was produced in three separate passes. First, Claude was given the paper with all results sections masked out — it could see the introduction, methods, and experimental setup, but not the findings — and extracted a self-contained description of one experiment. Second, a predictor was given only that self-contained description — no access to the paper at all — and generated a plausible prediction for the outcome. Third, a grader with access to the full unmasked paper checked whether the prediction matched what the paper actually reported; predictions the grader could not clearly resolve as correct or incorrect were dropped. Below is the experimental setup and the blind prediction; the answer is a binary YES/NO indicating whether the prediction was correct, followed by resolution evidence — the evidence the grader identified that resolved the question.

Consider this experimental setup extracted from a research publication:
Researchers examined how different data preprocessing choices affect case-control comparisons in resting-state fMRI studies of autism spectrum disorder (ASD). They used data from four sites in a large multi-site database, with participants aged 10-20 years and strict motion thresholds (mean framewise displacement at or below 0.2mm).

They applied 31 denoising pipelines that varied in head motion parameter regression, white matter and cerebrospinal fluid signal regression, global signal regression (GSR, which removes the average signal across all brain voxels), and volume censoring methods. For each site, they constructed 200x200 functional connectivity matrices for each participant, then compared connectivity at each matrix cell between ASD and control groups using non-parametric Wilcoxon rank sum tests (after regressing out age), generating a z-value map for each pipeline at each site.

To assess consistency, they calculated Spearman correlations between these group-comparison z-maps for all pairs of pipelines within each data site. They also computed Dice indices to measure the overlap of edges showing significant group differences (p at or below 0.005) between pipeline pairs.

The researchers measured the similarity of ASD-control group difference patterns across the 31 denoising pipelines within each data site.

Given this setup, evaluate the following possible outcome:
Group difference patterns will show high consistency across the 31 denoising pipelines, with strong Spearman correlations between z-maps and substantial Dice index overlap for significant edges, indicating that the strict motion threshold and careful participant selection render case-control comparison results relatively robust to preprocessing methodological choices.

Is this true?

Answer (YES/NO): NO